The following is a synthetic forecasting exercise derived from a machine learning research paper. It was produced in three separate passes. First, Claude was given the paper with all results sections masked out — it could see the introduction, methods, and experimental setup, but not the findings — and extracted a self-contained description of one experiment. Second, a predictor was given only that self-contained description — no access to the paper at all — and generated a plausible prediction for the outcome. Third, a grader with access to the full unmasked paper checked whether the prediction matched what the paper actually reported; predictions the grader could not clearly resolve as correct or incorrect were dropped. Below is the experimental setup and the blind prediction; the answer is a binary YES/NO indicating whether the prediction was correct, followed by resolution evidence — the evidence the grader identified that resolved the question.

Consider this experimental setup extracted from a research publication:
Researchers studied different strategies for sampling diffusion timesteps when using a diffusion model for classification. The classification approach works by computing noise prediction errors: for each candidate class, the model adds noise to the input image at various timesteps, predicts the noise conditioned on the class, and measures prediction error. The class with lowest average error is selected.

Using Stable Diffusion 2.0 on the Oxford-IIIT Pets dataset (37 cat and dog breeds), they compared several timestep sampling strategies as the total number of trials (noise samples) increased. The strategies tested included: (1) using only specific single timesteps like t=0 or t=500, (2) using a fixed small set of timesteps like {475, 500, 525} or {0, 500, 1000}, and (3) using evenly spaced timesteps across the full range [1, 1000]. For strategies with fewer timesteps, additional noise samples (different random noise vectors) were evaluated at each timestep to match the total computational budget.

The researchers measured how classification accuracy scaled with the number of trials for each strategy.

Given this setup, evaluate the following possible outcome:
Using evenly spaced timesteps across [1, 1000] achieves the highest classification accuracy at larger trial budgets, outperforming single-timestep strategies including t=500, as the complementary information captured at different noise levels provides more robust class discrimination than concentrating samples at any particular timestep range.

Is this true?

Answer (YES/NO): YES